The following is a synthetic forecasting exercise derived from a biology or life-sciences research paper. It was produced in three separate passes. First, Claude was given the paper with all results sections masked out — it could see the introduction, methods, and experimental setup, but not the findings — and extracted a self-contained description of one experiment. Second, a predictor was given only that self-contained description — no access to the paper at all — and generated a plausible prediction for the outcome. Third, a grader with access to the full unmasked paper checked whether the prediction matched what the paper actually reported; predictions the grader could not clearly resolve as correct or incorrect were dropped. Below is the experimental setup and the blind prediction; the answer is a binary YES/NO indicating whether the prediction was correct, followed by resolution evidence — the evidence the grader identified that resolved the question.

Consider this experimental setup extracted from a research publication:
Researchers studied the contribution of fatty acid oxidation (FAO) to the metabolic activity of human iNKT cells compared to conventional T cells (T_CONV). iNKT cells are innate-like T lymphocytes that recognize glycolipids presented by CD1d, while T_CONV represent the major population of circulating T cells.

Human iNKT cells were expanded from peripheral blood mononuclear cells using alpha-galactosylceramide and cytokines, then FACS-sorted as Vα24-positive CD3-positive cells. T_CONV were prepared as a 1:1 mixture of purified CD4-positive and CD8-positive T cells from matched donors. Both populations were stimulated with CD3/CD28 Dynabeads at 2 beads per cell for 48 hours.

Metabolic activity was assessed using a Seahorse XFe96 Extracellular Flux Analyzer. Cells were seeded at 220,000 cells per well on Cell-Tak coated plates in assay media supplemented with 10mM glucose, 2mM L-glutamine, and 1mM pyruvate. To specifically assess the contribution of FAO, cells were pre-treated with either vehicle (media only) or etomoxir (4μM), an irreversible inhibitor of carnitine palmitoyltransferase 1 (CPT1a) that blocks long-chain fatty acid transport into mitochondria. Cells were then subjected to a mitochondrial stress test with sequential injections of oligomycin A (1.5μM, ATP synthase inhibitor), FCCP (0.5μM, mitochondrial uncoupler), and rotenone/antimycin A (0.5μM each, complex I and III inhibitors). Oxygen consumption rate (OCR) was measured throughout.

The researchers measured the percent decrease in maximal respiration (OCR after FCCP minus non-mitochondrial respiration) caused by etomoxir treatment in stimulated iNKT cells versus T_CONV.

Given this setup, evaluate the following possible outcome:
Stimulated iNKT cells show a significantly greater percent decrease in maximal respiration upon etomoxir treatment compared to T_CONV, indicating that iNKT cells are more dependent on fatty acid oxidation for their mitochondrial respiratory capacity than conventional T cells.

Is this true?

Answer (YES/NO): YES